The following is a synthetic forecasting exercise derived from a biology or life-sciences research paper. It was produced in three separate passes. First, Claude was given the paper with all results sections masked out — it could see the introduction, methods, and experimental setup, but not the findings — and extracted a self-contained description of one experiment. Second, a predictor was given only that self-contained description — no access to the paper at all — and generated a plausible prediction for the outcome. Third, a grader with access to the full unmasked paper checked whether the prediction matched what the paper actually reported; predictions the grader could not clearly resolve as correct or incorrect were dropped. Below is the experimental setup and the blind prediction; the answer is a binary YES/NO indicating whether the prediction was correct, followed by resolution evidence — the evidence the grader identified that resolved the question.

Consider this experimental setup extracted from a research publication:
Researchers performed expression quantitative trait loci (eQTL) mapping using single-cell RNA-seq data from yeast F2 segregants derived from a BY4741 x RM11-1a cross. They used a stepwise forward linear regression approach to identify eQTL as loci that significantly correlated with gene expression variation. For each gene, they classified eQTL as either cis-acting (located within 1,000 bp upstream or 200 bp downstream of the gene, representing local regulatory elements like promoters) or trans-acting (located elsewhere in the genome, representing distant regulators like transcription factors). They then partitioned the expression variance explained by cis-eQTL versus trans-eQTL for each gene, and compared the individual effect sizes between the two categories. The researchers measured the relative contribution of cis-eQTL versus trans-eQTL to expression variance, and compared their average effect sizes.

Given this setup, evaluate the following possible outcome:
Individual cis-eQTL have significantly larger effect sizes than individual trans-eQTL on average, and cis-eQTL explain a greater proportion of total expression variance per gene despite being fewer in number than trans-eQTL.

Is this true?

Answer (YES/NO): NO